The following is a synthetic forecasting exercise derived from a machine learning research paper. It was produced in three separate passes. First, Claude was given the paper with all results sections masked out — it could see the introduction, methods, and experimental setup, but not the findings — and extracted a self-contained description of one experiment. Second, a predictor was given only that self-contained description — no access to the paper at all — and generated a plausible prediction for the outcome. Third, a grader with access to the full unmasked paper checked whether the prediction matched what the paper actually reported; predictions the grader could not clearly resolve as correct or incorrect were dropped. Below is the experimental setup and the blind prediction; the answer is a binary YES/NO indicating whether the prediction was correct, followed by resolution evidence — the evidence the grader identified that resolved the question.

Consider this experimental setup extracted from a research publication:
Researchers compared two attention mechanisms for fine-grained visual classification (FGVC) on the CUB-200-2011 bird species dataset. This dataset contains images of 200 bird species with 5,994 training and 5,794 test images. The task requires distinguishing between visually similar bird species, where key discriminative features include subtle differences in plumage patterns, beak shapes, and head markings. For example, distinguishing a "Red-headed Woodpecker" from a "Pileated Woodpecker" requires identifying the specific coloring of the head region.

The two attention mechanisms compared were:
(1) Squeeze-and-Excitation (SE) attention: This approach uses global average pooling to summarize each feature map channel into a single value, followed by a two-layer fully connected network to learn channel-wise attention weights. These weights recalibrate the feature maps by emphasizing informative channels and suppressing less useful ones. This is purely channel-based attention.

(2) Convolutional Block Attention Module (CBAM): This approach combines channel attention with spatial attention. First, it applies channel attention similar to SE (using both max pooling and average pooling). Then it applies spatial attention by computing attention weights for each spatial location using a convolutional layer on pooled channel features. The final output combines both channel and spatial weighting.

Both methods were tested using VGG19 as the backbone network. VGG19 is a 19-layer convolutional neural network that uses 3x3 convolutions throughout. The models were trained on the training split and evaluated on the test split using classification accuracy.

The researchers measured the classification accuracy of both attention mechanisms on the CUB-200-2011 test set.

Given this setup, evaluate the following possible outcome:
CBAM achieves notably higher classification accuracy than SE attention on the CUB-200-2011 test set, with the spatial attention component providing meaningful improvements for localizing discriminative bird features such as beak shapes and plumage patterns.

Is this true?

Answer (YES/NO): NO